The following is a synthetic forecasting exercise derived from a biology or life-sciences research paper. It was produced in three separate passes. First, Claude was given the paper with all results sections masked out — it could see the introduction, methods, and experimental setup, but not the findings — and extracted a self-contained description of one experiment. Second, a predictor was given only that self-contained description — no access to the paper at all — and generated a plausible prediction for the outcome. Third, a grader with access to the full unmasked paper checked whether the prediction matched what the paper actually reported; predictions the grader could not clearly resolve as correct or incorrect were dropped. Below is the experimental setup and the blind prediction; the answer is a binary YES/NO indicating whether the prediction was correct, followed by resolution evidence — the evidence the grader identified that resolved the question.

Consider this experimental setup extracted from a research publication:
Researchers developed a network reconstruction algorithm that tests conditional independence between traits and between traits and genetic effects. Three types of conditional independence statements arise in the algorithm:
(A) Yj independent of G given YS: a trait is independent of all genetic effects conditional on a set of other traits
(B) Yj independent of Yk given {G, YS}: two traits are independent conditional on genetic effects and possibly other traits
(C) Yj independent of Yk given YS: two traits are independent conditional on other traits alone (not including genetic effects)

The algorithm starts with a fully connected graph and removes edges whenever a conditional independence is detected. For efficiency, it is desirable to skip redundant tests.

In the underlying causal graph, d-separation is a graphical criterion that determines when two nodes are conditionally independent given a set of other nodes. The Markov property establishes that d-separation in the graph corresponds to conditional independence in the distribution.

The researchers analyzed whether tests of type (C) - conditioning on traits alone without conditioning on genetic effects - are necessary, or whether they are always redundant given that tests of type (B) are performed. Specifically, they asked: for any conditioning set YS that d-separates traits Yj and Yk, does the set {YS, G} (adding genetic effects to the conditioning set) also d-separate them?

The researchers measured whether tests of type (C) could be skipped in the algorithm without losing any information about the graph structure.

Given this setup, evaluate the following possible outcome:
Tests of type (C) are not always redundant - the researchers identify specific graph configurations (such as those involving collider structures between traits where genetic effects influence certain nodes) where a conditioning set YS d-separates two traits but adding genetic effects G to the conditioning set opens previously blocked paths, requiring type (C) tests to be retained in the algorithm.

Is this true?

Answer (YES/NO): NO